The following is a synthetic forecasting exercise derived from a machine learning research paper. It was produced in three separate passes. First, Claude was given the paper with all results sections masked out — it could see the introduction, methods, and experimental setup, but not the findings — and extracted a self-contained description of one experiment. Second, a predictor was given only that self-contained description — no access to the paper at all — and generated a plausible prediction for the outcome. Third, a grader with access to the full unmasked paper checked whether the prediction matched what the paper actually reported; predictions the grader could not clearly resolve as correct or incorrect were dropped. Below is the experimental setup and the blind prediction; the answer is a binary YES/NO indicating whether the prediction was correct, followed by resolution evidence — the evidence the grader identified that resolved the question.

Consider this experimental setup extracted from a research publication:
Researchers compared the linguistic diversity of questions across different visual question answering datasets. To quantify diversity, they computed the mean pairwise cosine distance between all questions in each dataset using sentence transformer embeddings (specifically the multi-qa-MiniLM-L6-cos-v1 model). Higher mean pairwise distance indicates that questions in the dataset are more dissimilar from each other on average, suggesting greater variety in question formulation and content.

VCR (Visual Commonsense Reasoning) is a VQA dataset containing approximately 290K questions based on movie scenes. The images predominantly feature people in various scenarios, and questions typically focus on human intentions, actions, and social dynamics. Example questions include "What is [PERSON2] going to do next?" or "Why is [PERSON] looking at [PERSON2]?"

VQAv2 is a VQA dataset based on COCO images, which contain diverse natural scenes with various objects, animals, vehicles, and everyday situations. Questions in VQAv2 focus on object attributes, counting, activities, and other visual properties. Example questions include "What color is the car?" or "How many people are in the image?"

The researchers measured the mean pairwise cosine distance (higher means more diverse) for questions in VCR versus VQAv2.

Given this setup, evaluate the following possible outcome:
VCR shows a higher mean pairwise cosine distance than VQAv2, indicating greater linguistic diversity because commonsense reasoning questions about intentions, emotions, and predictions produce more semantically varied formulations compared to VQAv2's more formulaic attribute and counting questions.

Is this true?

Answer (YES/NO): NO